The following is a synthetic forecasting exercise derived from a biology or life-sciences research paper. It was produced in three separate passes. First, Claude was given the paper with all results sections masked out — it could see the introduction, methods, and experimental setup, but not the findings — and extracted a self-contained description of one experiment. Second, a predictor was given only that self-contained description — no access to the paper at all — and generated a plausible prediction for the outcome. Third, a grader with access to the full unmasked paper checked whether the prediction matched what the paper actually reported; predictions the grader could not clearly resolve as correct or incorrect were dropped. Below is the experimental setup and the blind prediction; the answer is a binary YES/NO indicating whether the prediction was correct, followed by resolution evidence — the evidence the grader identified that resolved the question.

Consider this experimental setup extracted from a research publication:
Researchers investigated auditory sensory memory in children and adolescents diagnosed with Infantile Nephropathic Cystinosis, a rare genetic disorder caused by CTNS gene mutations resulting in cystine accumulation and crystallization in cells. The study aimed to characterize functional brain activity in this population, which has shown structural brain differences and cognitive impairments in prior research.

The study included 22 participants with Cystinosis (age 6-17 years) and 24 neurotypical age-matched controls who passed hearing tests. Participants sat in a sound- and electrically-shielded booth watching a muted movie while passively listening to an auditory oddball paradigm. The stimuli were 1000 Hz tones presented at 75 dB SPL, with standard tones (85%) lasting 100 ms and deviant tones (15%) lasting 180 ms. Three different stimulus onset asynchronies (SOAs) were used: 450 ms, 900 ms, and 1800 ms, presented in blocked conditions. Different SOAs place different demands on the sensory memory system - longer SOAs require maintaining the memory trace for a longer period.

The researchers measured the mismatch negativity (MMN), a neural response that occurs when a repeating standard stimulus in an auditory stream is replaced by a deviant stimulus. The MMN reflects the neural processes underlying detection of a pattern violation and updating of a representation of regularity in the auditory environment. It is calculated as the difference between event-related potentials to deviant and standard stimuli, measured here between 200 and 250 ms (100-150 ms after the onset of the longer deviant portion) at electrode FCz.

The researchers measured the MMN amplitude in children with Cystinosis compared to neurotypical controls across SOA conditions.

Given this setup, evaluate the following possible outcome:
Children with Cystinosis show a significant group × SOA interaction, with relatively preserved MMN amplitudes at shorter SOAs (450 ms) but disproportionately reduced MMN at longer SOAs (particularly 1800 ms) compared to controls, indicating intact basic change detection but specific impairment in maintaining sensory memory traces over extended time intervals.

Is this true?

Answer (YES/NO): YES